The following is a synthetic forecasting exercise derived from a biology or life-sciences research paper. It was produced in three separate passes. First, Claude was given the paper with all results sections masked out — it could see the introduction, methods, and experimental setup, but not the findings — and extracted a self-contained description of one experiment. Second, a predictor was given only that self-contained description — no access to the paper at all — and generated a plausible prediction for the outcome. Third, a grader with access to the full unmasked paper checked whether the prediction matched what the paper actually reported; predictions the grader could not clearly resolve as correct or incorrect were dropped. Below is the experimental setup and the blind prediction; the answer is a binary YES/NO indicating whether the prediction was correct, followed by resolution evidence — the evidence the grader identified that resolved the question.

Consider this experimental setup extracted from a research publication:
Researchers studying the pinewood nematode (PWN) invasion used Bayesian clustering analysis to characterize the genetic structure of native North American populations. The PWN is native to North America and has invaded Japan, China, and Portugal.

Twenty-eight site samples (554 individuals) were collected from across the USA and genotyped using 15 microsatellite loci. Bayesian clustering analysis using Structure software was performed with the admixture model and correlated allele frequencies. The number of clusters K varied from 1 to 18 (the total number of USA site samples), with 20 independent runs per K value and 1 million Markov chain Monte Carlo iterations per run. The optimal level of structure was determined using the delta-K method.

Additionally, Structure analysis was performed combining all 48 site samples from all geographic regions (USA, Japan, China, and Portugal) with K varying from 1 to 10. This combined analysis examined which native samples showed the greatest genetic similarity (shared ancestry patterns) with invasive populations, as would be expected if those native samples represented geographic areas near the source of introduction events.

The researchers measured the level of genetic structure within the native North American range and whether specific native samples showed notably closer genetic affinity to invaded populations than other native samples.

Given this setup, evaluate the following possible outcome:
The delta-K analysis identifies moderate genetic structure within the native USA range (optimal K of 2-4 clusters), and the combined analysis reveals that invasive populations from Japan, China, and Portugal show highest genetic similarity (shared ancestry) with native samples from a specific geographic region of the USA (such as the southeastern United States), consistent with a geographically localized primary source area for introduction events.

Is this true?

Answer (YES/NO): NO